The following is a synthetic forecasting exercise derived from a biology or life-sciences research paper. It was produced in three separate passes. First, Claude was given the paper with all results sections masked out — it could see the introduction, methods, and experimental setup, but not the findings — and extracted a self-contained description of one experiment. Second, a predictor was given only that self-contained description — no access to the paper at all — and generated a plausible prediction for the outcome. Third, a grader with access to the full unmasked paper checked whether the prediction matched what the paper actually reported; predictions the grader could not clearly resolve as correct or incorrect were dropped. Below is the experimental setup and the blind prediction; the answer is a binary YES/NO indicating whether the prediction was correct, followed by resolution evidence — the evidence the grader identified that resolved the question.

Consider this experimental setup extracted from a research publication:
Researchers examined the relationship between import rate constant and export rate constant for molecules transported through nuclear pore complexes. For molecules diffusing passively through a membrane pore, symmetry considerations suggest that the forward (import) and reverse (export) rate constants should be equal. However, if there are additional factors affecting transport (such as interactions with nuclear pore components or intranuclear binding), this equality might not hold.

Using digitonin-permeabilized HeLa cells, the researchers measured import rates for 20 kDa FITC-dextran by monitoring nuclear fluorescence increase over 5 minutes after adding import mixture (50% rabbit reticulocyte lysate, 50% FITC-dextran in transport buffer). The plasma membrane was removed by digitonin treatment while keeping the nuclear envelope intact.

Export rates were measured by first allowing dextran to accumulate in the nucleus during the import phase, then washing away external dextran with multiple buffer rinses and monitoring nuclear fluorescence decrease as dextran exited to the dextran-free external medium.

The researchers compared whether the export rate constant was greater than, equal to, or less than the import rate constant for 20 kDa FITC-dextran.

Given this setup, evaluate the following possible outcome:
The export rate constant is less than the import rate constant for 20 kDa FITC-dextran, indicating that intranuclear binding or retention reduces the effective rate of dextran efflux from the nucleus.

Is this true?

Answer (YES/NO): NO